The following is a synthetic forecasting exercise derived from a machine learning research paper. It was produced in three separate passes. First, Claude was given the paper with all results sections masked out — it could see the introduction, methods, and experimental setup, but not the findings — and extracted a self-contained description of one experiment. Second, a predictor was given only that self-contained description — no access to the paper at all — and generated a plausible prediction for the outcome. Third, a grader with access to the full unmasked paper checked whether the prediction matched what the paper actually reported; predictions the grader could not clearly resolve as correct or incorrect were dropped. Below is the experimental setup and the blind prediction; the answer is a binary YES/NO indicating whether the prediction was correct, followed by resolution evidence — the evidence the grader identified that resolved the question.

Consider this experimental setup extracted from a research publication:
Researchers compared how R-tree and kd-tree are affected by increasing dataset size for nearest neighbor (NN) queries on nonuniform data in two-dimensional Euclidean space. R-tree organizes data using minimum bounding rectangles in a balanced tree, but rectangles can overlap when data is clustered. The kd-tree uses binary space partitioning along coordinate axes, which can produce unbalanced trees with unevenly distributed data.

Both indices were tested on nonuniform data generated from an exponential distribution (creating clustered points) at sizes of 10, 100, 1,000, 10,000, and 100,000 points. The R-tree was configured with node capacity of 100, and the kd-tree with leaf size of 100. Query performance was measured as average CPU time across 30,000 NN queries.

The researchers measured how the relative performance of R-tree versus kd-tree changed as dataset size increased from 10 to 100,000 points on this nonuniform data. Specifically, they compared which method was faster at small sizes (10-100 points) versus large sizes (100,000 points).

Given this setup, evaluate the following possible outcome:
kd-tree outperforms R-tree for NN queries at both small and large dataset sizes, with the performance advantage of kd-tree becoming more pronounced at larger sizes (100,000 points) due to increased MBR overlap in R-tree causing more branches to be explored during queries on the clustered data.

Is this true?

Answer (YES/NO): NO